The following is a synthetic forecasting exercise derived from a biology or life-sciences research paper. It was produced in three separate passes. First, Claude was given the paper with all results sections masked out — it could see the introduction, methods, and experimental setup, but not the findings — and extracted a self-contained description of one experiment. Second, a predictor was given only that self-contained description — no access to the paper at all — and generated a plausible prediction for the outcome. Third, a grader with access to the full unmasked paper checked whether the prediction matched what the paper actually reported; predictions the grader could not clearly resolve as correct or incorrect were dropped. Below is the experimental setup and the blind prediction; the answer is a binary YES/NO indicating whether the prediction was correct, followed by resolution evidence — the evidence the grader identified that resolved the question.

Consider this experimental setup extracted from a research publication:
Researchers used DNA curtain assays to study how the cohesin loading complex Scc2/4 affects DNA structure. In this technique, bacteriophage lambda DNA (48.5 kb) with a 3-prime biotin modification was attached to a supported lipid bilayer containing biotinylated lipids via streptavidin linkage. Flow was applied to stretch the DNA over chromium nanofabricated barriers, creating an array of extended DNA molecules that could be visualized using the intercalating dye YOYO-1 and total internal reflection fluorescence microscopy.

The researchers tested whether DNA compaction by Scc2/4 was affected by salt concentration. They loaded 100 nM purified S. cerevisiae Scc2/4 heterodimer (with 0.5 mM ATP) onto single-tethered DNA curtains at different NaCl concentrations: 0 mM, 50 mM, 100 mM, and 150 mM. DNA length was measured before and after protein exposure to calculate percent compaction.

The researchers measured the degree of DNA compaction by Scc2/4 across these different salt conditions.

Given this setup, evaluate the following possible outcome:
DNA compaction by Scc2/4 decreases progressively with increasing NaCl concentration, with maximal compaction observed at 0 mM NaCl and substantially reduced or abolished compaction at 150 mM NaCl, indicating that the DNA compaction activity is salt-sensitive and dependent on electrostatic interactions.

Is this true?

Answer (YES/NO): NO